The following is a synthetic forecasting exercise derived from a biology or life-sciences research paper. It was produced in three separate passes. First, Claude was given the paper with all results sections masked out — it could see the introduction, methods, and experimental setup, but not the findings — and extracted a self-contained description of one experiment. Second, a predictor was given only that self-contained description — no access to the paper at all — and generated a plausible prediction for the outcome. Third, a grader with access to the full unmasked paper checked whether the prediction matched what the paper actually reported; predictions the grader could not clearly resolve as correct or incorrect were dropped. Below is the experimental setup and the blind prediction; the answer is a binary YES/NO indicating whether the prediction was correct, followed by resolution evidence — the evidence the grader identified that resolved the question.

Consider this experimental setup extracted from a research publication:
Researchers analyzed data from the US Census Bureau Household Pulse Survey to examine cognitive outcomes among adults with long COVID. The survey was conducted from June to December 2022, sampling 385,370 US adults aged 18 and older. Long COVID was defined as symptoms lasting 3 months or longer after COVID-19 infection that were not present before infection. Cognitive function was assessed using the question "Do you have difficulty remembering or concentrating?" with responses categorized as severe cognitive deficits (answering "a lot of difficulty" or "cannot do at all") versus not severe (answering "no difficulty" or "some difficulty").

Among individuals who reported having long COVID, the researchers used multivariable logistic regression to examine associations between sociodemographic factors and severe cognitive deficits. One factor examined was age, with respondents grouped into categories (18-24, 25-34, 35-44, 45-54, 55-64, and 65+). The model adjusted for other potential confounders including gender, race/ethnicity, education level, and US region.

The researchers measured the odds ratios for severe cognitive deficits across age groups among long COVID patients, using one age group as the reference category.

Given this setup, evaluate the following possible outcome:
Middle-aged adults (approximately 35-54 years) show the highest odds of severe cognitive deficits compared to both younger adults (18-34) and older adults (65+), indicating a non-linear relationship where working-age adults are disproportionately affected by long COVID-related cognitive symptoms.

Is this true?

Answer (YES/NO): NO